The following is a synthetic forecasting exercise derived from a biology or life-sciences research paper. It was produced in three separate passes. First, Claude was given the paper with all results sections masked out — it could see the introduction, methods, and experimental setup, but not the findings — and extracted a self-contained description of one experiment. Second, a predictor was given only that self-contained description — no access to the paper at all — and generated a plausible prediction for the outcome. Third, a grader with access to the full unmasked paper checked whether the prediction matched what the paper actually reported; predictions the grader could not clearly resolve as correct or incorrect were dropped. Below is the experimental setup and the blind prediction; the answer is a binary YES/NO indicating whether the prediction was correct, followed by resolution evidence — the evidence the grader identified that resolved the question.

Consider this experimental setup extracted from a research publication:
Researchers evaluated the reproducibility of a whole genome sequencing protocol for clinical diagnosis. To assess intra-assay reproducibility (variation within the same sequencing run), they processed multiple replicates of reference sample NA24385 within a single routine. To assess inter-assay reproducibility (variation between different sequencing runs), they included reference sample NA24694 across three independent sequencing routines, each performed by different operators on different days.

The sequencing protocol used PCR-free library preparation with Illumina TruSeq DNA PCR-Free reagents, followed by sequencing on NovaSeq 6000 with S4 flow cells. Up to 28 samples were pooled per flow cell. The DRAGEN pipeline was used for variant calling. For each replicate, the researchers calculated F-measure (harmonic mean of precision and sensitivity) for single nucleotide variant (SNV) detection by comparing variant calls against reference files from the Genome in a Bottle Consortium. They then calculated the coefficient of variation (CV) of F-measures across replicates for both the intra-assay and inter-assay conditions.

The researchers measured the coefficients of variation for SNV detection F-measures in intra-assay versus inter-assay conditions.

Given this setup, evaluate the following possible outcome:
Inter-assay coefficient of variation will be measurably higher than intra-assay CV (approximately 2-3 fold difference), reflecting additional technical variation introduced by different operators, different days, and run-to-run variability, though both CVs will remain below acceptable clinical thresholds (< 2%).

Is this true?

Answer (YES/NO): NO